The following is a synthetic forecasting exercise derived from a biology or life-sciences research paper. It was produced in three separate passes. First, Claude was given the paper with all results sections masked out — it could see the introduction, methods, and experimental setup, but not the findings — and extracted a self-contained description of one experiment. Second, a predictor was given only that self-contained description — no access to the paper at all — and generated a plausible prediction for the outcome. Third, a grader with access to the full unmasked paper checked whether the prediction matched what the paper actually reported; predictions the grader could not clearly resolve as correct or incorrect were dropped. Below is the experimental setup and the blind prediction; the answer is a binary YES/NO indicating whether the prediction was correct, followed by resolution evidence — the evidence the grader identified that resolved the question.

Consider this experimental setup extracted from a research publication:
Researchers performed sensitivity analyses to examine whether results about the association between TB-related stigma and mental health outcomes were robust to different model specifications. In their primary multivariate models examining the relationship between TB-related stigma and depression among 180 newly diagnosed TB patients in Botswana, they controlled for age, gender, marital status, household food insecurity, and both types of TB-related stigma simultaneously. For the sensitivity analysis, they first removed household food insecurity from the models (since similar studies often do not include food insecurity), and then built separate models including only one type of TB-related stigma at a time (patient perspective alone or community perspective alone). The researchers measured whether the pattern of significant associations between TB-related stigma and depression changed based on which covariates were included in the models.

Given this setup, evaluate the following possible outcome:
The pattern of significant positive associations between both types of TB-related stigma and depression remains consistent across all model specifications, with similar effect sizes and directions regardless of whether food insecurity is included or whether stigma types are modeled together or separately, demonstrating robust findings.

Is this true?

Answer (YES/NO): NO